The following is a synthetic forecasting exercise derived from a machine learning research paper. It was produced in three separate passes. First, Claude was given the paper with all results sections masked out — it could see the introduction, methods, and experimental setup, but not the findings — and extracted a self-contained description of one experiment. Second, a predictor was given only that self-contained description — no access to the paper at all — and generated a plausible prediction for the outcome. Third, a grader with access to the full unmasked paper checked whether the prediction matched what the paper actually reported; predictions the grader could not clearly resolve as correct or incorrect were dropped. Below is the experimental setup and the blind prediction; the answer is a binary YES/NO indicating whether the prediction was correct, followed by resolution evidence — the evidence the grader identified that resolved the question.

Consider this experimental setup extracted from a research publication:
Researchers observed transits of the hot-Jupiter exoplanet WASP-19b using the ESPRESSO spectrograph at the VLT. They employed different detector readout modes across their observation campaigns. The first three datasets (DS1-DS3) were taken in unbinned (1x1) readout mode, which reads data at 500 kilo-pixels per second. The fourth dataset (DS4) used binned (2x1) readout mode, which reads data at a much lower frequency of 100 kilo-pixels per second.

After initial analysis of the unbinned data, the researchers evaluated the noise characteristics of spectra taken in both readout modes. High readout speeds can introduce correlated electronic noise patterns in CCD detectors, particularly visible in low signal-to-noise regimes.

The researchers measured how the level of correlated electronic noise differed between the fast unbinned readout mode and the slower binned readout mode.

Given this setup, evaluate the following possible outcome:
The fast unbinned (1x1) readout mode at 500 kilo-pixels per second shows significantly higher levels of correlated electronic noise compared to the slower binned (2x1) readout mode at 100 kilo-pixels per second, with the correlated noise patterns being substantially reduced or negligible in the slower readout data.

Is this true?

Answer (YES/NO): YES